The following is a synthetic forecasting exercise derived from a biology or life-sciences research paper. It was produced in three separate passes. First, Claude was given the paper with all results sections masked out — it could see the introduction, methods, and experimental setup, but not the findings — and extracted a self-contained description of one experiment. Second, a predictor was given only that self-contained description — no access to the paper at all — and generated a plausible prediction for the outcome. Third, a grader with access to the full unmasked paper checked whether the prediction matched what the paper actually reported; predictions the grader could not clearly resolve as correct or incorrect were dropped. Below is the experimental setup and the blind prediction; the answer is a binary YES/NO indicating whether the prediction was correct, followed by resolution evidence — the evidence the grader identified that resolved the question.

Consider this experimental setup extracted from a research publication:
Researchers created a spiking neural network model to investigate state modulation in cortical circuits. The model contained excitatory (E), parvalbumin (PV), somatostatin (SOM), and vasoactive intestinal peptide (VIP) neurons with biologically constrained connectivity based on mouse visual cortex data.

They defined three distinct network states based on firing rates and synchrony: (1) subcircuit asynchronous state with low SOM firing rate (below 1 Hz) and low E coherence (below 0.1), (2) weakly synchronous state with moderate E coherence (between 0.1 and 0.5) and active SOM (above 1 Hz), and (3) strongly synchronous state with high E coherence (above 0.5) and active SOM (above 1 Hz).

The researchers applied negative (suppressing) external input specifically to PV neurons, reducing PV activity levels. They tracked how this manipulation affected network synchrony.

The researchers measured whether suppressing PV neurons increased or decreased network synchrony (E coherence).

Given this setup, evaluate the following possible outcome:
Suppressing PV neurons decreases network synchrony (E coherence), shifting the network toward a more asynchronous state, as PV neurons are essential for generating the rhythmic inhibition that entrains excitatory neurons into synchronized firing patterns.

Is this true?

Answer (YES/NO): NO